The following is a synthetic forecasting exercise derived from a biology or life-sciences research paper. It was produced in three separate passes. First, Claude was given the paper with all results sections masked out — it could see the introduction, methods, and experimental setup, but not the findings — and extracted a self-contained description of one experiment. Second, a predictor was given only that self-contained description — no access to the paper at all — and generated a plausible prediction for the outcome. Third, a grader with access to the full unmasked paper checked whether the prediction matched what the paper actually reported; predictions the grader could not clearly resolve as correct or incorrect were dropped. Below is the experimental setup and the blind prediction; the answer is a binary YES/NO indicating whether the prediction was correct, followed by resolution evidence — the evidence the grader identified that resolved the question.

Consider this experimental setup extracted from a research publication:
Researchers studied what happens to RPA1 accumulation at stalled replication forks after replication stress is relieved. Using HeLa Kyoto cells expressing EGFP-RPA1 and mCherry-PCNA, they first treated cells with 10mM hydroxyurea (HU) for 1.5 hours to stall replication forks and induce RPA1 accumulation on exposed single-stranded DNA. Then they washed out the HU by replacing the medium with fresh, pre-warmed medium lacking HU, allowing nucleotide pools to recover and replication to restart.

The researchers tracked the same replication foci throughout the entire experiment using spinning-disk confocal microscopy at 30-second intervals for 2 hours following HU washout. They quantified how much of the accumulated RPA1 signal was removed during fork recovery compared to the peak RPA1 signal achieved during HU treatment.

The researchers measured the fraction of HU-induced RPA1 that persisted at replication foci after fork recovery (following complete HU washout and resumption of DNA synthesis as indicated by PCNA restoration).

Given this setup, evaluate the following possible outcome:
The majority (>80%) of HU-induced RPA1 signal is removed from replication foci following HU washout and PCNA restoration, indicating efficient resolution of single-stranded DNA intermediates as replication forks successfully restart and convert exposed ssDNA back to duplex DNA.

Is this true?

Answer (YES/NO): YES